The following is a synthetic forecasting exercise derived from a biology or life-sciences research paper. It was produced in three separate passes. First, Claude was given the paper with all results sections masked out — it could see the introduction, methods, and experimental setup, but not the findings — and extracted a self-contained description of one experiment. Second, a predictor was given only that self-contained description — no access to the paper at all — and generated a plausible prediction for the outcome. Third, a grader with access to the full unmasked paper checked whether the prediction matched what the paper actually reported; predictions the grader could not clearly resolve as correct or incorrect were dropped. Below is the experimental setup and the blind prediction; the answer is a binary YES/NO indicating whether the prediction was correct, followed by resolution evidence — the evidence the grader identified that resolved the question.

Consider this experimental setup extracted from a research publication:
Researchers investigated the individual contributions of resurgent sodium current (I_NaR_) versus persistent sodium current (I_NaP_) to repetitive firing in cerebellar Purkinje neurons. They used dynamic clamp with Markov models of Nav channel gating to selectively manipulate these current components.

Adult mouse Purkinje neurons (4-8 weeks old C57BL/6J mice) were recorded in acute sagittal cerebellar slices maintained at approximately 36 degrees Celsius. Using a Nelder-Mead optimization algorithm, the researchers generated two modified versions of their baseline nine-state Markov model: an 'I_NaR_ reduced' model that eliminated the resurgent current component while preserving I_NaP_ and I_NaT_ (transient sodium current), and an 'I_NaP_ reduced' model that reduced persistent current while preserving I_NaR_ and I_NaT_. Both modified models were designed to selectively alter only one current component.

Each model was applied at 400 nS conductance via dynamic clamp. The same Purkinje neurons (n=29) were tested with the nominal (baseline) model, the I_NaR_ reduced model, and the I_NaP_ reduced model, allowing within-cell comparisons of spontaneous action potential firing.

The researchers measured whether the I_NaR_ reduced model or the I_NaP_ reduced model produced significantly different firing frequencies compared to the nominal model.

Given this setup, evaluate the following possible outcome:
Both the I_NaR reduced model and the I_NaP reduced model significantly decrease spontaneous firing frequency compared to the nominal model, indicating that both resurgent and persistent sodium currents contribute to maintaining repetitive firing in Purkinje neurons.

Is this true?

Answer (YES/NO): NO